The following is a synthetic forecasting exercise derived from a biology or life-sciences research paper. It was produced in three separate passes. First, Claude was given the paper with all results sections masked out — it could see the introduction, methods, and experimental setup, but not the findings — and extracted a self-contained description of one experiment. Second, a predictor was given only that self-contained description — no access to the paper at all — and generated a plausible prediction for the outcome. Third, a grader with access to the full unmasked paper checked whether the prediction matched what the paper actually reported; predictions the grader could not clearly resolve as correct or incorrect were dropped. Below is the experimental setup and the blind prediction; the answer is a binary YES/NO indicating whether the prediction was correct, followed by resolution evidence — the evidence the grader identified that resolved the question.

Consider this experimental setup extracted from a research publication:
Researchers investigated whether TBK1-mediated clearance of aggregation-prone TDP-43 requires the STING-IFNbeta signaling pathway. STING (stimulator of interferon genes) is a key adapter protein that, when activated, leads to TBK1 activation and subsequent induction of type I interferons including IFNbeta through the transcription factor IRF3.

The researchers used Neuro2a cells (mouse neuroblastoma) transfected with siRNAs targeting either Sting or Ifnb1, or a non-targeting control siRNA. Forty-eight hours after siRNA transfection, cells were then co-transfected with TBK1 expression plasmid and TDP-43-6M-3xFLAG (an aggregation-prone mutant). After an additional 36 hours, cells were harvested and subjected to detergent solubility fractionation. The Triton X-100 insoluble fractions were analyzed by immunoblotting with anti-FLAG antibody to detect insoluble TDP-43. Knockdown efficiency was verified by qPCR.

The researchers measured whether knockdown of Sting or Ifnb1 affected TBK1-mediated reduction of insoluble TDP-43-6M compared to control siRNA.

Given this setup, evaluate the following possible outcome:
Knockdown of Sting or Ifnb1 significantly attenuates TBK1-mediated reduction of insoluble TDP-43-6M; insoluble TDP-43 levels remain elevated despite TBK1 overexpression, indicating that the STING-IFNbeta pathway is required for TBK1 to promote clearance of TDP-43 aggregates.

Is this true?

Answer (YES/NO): YES